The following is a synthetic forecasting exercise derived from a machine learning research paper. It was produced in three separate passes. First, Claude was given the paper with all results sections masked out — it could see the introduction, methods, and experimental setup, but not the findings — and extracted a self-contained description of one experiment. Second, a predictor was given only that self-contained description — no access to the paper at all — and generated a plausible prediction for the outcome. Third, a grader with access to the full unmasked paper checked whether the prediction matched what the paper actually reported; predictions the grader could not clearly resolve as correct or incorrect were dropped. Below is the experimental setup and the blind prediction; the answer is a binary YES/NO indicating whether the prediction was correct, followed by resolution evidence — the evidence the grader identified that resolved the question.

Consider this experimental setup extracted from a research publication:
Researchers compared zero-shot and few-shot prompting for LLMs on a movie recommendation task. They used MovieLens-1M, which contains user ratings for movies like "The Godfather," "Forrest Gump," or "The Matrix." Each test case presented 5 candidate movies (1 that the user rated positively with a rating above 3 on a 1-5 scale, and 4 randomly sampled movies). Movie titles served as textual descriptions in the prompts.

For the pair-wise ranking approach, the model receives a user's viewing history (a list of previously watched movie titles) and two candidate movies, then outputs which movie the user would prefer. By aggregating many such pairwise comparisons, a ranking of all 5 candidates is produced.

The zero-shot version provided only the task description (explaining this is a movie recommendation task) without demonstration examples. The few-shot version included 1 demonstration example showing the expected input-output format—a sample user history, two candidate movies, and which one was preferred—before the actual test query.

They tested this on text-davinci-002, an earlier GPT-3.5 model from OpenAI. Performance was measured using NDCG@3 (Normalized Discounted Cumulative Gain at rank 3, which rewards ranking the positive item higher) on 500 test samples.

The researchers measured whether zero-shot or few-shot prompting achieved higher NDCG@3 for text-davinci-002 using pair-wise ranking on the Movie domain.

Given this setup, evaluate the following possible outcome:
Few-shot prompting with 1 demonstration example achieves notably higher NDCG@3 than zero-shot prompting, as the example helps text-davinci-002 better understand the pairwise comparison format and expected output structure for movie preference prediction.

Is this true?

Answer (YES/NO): YES